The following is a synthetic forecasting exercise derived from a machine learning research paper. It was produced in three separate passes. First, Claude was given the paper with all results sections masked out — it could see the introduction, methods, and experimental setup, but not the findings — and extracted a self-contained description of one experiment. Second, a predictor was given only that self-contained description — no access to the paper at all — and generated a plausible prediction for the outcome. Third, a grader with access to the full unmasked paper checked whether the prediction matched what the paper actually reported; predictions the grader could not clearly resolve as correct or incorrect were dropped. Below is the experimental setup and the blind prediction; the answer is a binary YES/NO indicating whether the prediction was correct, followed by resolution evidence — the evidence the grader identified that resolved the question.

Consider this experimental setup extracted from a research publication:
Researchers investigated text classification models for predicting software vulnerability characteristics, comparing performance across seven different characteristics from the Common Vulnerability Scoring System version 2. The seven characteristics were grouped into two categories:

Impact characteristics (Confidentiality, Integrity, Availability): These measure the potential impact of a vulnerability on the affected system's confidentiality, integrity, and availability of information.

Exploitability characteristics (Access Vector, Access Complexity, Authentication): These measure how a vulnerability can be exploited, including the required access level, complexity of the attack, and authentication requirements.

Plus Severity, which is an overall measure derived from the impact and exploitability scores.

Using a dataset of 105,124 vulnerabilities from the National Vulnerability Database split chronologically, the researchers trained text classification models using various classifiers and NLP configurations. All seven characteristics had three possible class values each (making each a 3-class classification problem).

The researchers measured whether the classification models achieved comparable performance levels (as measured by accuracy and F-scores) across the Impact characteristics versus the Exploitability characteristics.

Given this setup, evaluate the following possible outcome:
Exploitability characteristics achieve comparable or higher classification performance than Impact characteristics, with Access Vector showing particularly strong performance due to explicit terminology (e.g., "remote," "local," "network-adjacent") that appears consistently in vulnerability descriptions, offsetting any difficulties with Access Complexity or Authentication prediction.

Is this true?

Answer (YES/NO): YES